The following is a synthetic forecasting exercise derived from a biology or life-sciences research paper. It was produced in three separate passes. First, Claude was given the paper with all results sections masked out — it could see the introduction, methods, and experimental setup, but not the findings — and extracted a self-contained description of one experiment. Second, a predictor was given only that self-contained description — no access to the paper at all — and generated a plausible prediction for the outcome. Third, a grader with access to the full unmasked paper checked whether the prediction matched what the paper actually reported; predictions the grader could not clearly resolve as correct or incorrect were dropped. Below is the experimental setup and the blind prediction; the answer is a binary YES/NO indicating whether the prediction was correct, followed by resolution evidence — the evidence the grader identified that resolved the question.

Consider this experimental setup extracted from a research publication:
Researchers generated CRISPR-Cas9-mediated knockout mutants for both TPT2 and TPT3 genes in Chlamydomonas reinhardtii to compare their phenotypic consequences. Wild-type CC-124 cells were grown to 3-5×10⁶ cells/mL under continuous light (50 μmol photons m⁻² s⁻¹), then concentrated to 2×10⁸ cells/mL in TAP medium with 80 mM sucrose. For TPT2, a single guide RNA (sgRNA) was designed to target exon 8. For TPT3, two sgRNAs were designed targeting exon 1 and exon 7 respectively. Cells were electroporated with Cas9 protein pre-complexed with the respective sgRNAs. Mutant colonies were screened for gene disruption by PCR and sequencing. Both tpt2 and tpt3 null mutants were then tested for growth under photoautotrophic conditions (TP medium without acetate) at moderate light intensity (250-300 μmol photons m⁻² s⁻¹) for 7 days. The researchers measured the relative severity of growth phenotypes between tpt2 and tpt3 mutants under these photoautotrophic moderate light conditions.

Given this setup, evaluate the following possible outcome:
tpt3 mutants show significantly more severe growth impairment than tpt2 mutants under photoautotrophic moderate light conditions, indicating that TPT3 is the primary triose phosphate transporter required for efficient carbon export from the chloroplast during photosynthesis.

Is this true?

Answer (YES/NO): YES